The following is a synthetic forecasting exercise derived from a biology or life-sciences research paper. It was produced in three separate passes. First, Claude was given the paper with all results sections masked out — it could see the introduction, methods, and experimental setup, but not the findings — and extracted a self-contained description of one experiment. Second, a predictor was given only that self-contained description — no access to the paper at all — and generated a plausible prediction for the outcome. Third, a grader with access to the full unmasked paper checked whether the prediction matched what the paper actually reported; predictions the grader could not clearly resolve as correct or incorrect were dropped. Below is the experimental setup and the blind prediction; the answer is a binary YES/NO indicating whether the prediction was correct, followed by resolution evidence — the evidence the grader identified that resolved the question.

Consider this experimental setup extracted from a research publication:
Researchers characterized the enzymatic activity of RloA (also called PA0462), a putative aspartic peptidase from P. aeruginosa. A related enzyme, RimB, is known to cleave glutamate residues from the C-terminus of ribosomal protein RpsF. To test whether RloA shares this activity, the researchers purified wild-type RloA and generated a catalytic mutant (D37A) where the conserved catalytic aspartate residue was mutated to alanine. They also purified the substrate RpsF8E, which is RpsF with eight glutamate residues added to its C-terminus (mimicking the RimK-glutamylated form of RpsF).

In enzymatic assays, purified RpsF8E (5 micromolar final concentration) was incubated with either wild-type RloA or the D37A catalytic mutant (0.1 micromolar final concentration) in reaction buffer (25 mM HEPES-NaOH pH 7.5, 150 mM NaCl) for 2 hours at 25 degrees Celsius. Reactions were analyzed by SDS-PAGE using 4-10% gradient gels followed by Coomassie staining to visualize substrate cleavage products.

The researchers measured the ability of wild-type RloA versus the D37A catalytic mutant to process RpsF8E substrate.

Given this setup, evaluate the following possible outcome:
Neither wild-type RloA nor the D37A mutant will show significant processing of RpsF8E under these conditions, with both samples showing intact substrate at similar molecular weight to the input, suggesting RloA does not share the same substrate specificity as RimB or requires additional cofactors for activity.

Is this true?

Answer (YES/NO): NO